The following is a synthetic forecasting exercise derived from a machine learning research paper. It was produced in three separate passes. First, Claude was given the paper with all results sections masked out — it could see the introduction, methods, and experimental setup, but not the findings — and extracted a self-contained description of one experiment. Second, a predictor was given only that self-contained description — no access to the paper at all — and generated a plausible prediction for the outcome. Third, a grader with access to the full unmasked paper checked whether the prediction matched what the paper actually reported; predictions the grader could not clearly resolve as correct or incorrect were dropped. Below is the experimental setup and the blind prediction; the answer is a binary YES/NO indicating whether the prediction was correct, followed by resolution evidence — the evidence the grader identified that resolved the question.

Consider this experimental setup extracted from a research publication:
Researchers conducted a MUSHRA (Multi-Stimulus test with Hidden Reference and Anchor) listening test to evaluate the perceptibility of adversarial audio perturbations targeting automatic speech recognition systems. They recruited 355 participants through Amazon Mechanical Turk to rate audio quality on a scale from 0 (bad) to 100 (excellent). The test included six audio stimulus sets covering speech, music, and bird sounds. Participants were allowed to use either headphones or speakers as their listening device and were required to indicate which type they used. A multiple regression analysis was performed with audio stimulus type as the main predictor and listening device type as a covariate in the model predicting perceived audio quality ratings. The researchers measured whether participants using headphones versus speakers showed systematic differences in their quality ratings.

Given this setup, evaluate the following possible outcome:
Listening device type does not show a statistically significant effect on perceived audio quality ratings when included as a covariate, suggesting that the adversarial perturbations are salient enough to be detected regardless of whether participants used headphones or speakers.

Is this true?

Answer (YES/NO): NO